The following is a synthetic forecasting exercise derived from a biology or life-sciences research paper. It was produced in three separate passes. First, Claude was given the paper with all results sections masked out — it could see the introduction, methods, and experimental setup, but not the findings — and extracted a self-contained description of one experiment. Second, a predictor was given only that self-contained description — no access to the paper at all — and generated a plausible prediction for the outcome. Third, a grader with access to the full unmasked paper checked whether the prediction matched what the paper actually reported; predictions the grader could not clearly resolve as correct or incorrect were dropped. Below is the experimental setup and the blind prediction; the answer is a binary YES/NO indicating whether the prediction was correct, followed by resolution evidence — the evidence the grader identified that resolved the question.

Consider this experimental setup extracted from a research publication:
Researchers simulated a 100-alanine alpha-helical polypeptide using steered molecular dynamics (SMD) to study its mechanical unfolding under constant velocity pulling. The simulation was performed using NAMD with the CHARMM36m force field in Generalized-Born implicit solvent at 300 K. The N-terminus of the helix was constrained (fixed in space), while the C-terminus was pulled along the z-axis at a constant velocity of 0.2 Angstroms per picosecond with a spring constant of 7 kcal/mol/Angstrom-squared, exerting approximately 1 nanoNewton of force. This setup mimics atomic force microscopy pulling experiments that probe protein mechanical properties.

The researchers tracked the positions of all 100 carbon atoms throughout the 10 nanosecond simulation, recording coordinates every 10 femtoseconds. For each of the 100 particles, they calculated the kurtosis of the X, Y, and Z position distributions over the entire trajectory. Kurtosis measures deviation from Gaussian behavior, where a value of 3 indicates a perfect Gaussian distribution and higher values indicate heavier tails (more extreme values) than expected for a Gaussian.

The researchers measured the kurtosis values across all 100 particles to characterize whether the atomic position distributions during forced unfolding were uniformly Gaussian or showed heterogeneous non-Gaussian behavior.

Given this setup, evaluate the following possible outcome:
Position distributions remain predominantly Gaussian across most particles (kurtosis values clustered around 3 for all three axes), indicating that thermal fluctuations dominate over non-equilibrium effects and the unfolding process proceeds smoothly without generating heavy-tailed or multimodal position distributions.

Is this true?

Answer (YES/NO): NO